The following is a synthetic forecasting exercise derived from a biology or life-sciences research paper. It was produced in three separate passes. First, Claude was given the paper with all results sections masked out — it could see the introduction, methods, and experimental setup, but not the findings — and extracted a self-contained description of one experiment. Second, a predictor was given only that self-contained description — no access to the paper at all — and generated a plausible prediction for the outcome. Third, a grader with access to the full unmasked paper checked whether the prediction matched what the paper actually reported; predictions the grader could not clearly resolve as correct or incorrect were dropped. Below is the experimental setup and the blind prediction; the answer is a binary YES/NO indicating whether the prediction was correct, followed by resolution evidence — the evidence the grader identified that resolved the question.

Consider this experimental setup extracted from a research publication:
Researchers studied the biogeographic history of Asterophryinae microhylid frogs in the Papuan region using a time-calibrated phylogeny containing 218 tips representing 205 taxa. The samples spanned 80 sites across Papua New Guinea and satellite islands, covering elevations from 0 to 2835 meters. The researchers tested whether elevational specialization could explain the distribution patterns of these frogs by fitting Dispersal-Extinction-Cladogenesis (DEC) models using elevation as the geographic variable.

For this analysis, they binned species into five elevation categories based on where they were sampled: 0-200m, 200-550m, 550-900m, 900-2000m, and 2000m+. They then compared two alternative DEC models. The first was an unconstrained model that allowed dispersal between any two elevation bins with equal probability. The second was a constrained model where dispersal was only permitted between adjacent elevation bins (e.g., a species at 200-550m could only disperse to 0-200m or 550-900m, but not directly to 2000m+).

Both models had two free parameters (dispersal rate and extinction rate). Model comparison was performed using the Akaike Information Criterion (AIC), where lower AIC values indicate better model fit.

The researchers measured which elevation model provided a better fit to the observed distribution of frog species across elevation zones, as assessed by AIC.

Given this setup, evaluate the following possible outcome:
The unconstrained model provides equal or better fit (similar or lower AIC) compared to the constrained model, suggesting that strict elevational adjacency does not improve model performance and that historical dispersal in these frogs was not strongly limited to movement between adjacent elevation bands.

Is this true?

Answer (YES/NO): YES